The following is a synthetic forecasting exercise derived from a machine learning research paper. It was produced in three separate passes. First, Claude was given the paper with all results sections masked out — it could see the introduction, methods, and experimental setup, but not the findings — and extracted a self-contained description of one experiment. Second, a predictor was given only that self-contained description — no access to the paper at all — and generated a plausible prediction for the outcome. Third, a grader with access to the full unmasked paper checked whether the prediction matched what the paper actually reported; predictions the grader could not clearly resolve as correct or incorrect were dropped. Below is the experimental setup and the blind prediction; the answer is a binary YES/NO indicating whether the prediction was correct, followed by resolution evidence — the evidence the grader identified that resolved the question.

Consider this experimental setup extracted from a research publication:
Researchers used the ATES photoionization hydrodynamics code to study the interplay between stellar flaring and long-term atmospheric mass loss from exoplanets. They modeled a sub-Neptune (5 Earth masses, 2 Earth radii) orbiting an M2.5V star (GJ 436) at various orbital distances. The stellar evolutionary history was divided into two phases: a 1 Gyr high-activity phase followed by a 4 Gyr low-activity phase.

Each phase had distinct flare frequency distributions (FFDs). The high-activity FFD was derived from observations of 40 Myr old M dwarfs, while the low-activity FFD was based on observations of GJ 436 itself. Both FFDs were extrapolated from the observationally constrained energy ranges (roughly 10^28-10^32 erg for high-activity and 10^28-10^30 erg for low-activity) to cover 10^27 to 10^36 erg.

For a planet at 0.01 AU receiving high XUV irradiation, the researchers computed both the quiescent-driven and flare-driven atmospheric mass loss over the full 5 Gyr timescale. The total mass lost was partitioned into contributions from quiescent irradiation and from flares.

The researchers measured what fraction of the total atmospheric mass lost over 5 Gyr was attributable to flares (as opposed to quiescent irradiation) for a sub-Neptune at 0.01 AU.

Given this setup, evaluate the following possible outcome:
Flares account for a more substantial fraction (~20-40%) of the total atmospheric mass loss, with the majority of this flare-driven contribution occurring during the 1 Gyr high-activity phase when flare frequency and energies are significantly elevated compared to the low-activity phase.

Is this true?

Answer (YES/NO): NO